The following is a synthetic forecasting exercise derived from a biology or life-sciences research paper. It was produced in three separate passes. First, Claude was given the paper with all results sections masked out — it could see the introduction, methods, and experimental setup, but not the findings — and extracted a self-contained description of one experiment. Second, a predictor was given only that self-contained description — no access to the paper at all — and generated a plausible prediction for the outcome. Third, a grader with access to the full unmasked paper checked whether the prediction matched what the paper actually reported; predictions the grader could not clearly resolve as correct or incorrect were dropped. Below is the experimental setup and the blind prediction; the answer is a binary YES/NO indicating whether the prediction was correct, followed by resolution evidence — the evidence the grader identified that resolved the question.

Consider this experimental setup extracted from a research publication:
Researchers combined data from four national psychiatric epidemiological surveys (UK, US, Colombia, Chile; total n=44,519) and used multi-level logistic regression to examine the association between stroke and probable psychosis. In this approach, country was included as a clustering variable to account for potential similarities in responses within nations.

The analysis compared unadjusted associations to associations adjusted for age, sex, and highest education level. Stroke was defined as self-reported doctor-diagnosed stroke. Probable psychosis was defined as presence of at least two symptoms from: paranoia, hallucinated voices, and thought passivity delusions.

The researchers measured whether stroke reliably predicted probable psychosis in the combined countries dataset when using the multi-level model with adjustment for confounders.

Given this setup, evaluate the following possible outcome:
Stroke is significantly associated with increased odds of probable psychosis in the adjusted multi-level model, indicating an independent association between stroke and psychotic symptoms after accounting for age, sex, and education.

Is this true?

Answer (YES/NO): YES